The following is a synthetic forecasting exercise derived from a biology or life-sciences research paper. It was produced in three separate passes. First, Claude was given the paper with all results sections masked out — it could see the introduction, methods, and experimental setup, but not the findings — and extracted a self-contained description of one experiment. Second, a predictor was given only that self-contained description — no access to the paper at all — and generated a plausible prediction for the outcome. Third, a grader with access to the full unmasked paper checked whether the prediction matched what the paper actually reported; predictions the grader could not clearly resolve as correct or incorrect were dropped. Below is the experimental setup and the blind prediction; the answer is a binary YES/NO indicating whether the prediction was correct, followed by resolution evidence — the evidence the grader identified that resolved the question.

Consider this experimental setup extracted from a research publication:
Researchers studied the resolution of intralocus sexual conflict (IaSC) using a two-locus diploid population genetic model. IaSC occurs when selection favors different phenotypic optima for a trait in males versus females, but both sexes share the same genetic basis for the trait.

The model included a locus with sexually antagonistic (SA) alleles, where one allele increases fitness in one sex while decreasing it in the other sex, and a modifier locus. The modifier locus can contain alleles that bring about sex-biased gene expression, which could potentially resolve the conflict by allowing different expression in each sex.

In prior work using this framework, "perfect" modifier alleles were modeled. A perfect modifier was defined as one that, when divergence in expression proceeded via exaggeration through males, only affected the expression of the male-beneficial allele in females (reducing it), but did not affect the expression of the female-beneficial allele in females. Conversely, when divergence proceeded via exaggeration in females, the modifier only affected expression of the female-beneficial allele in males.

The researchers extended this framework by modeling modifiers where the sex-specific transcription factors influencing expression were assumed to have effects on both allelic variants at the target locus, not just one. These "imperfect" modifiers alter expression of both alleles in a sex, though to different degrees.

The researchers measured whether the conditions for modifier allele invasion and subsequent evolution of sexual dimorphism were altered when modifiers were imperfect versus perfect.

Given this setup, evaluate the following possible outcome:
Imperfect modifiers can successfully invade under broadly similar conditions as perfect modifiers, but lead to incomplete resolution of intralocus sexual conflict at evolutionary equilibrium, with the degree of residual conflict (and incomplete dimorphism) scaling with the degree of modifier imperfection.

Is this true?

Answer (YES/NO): NO